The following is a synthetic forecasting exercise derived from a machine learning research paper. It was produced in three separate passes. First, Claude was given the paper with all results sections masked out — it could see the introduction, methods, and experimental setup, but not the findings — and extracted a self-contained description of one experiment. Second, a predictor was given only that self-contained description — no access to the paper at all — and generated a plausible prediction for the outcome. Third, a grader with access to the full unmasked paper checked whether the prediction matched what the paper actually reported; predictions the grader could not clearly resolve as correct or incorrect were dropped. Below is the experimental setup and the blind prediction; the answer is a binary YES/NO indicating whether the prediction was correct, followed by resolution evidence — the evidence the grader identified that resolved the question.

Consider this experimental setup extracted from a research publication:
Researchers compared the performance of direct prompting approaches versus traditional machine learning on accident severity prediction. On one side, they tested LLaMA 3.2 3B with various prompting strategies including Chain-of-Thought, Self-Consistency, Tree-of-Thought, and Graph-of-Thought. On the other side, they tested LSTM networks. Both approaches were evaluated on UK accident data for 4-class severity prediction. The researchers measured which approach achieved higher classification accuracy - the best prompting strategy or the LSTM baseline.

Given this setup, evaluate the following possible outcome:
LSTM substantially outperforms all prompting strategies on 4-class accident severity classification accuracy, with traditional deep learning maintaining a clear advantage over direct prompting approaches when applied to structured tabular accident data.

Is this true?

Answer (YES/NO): YES